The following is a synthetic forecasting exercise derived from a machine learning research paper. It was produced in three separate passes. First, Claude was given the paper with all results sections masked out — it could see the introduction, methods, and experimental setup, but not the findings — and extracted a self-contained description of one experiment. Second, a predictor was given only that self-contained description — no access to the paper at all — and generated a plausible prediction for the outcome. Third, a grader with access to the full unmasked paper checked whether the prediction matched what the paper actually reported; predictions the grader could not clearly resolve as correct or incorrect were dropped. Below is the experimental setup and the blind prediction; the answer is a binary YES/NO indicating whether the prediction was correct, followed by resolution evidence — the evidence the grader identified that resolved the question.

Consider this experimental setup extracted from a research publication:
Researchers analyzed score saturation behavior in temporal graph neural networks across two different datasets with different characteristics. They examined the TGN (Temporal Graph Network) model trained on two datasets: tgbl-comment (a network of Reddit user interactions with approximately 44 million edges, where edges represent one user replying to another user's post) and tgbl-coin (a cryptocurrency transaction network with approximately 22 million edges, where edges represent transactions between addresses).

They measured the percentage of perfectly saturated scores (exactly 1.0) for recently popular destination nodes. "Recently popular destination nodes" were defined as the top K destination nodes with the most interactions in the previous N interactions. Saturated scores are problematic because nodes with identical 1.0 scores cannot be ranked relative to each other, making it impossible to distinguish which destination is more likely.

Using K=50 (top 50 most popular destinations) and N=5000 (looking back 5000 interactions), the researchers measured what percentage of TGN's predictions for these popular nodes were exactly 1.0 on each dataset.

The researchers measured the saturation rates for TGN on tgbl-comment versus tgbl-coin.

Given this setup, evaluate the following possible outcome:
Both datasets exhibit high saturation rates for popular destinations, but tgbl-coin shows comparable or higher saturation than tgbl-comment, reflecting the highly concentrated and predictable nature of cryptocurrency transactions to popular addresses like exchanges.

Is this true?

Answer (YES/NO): NO